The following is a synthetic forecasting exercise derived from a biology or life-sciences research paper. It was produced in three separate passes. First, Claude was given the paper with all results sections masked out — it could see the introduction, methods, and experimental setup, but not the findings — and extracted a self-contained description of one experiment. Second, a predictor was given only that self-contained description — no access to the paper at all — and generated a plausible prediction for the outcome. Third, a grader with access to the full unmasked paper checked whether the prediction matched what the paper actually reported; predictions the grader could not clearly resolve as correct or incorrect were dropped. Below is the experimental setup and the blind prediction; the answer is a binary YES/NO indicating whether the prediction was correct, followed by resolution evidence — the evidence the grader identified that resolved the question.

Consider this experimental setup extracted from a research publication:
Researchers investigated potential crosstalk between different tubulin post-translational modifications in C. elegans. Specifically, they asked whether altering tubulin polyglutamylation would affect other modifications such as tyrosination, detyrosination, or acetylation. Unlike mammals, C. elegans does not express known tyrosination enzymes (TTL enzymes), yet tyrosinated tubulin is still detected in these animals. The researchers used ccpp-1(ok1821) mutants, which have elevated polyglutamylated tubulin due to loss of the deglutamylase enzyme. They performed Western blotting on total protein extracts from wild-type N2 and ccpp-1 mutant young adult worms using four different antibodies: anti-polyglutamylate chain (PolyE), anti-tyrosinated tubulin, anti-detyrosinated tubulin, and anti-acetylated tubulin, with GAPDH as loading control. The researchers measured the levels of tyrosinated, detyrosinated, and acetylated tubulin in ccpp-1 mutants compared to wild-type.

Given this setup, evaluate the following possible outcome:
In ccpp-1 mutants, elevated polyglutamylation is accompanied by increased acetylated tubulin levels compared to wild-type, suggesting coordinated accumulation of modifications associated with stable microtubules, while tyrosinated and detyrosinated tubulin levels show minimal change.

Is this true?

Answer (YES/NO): NO